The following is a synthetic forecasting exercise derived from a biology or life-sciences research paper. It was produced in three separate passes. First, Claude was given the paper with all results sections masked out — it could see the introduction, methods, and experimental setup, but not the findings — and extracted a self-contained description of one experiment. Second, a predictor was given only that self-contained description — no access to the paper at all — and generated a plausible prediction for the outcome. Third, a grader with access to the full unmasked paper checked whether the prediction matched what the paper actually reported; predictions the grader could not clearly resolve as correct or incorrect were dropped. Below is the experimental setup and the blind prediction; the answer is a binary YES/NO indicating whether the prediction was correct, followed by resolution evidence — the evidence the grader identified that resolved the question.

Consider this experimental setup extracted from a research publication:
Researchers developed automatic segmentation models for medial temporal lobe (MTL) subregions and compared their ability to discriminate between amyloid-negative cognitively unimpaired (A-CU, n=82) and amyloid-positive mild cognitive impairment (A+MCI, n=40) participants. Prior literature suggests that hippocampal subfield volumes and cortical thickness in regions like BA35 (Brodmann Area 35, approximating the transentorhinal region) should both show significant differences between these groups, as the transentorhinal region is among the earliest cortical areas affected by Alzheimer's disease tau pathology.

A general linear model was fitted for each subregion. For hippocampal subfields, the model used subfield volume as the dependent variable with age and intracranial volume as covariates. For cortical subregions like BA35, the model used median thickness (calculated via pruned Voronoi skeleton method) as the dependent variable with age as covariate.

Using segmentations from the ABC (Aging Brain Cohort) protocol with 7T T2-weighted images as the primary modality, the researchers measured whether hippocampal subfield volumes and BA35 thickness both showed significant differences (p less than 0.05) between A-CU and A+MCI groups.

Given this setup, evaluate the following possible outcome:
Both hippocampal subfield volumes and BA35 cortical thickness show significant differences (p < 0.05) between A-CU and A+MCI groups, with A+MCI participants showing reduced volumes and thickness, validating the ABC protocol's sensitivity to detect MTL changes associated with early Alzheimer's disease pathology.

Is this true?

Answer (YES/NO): NO